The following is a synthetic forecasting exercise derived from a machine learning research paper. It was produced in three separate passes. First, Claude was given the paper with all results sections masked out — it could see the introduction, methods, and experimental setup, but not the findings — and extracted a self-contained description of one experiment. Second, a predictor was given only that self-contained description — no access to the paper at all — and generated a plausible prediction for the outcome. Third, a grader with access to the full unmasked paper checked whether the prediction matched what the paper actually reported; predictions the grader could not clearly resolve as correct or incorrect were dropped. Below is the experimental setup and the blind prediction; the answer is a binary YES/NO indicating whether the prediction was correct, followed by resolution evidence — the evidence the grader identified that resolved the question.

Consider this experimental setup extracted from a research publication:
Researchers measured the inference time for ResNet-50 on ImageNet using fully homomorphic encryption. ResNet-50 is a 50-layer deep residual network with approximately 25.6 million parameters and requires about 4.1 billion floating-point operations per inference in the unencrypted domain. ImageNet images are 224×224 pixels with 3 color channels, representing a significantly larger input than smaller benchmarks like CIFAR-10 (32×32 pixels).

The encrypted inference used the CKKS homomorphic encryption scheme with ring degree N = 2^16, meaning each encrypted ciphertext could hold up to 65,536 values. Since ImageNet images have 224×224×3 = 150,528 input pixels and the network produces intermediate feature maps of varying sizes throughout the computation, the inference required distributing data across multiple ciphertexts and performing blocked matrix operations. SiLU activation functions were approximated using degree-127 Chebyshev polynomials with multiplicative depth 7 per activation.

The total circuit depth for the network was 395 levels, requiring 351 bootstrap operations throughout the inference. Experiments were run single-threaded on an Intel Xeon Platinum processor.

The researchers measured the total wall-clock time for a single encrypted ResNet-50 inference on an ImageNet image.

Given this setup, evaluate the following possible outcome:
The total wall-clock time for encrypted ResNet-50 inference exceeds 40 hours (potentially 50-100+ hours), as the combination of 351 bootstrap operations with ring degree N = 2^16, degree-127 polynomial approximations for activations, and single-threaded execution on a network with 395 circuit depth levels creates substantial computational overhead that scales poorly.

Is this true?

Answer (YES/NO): NO